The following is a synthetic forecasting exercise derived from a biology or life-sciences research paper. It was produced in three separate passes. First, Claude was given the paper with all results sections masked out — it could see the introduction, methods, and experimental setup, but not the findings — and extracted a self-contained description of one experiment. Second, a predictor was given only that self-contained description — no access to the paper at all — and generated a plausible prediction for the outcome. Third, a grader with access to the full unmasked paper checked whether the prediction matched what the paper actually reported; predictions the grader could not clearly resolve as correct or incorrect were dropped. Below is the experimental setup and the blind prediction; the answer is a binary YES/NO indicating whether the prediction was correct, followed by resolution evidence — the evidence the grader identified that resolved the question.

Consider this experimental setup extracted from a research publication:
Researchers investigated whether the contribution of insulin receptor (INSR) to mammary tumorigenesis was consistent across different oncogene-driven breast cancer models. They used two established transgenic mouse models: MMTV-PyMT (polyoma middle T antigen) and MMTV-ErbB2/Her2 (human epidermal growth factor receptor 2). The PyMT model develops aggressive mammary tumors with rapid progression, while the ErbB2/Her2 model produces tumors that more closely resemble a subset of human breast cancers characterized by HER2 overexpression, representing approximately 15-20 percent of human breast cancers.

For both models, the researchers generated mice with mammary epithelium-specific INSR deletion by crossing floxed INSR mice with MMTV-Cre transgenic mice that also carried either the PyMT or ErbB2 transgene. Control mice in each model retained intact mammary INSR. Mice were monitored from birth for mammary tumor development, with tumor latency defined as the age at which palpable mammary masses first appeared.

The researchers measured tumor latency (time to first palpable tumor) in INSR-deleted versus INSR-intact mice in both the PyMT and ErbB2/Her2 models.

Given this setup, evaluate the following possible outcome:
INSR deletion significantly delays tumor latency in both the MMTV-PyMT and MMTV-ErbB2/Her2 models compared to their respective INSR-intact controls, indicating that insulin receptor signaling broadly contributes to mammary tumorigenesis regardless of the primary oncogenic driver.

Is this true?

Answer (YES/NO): YES